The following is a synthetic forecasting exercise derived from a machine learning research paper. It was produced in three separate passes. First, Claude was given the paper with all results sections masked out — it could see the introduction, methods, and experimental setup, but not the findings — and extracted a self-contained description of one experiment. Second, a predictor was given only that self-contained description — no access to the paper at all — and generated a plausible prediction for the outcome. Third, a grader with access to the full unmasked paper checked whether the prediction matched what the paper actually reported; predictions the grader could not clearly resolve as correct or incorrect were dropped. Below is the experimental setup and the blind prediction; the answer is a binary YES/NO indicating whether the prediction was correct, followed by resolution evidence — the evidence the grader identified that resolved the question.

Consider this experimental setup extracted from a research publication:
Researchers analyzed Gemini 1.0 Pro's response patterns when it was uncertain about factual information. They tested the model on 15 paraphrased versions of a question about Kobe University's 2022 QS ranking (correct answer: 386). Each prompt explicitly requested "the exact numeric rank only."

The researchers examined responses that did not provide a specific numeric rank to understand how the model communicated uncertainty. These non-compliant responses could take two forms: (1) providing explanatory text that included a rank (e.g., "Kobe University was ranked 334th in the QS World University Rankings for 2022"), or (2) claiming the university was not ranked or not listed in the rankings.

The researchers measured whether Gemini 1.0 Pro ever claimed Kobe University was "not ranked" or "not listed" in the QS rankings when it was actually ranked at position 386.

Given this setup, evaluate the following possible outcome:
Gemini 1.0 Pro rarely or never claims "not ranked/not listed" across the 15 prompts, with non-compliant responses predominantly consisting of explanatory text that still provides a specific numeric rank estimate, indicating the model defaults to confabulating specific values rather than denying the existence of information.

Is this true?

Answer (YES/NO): NO